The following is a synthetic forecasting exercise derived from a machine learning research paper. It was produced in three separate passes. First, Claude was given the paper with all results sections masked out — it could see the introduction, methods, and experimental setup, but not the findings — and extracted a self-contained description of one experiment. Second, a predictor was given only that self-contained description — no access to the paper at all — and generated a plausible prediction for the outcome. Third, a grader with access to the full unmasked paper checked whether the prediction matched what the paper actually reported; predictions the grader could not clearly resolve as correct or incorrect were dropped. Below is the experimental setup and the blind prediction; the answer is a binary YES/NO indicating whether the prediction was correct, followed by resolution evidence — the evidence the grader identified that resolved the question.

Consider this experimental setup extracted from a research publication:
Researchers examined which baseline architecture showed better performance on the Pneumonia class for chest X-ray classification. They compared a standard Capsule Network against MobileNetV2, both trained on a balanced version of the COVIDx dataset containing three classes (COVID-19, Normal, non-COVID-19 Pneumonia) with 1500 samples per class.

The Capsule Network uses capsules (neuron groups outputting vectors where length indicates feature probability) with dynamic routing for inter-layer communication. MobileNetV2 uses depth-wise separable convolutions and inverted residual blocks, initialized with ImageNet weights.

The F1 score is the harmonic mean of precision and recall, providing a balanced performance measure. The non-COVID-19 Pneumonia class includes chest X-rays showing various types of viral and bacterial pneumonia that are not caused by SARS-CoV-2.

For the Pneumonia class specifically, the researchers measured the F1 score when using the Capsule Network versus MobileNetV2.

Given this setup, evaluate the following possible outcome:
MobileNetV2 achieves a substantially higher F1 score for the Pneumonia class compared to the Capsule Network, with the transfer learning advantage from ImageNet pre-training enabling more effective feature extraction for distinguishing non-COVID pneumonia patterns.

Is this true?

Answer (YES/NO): NO